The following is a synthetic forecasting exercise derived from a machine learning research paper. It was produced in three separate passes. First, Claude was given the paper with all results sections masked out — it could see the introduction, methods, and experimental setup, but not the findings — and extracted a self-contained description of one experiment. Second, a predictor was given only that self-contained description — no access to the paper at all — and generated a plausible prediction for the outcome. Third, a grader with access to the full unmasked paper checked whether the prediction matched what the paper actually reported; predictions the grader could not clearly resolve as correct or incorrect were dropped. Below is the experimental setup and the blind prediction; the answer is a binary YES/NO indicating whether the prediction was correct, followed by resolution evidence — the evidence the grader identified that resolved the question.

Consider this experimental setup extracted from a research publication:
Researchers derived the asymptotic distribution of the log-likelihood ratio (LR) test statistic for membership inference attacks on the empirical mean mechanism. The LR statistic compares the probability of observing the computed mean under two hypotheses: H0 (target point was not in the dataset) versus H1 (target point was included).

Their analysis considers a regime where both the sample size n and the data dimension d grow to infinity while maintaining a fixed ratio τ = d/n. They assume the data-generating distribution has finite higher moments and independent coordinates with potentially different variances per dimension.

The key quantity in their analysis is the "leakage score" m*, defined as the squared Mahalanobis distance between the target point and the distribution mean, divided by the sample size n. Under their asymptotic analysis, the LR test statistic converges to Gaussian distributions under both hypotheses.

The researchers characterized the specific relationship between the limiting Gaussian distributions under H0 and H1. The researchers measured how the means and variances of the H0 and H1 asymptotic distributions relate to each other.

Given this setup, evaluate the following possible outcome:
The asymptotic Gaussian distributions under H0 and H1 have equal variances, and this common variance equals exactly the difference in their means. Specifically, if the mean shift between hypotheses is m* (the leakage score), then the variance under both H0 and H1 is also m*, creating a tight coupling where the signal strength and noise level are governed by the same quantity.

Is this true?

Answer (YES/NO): YES